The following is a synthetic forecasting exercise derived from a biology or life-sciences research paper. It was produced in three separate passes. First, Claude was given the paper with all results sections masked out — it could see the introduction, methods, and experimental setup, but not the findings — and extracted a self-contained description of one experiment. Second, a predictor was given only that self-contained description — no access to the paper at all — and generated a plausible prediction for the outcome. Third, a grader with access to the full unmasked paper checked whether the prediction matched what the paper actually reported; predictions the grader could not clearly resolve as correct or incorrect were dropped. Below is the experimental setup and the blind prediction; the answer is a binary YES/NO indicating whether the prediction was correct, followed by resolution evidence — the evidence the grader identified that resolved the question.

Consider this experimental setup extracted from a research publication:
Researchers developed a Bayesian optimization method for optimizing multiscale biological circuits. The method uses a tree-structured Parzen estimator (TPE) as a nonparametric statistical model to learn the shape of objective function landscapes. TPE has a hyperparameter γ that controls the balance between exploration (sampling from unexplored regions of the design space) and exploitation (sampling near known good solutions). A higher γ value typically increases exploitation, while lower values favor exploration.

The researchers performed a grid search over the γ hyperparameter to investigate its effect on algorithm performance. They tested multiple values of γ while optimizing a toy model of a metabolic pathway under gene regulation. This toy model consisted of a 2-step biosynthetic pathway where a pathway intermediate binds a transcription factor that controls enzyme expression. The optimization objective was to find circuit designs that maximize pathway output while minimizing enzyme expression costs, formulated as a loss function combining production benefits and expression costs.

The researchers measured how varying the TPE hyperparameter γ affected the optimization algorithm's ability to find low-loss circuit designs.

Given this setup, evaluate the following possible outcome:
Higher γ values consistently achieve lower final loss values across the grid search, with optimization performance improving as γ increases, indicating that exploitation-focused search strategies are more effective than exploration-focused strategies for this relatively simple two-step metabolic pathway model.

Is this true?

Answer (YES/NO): NO